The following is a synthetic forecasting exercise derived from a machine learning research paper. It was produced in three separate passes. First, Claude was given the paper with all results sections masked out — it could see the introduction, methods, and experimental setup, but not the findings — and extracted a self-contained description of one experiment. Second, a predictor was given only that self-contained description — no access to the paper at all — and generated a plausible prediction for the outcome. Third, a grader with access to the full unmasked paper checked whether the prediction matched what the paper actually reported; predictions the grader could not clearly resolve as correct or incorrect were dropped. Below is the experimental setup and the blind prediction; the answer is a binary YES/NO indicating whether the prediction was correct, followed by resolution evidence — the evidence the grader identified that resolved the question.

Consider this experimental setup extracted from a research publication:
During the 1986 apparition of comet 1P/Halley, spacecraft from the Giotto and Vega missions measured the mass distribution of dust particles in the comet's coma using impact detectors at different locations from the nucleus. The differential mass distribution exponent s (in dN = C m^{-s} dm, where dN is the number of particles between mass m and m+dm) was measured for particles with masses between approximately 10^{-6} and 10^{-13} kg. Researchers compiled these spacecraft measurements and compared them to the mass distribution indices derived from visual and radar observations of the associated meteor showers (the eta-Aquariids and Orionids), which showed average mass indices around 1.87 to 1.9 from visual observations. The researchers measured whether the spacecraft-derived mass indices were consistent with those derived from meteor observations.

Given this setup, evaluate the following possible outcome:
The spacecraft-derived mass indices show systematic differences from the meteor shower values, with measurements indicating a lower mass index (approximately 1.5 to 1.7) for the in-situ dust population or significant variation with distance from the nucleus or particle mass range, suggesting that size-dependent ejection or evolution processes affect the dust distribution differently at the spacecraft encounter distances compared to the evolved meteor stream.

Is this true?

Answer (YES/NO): NO